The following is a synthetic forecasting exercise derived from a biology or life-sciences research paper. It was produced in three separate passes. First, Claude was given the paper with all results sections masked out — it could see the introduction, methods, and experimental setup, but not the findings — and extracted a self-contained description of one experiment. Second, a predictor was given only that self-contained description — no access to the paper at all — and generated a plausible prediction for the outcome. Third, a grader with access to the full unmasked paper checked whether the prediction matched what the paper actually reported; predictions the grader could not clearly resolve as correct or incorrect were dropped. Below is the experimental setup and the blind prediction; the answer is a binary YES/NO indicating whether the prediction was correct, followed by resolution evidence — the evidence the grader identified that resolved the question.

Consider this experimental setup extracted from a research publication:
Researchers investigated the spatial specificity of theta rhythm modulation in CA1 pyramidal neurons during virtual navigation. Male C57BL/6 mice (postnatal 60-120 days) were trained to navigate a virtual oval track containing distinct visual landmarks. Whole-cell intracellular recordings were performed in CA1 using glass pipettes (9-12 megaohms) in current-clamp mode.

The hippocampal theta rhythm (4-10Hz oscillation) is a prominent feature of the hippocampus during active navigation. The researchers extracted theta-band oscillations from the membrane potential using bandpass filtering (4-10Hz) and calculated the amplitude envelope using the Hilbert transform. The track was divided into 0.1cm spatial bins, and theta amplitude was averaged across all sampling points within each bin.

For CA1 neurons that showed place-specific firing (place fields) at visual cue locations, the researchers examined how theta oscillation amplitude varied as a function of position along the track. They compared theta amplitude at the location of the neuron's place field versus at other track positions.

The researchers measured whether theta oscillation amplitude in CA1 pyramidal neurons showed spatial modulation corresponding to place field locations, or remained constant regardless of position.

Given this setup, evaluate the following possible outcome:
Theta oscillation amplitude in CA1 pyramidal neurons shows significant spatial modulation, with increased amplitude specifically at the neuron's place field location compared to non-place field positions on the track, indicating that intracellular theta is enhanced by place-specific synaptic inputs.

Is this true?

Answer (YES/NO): YES